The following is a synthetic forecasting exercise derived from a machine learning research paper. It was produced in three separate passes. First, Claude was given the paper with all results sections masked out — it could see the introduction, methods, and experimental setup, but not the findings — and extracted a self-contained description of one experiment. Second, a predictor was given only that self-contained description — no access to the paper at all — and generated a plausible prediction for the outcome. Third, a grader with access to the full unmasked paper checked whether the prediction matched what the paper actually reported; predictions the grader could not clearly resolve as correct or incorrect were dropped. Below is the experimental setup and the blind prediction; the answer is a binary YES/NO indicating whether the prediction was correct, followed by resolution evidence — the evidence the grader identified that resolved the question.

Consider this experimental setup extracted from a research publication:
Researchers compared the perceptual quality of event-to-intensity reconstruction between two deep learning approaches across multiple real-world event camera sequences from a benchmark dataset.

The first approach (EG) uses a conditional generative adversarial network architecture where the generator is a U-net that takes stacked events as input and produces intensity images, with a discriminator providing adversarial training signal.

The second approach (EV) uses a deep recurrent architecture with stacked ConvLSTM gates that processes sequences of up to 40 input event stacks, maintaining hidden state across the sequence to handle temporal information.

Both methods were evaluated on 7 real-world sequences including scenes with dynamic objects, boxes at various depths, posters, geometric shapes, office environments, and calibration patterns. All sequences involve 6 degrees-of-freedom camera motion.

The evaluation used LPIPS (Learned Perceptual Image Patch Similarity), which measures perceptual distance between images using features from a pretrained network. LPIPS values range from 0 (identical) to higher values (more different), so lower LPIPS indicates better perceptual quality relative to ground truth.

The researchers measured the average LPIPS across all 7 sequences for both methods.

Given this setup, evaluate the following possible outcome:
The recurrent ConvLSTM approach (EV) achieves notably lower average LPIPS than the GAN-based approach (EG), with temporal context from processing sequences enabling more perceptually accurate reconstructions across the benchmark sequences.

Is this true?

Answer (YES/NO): NO